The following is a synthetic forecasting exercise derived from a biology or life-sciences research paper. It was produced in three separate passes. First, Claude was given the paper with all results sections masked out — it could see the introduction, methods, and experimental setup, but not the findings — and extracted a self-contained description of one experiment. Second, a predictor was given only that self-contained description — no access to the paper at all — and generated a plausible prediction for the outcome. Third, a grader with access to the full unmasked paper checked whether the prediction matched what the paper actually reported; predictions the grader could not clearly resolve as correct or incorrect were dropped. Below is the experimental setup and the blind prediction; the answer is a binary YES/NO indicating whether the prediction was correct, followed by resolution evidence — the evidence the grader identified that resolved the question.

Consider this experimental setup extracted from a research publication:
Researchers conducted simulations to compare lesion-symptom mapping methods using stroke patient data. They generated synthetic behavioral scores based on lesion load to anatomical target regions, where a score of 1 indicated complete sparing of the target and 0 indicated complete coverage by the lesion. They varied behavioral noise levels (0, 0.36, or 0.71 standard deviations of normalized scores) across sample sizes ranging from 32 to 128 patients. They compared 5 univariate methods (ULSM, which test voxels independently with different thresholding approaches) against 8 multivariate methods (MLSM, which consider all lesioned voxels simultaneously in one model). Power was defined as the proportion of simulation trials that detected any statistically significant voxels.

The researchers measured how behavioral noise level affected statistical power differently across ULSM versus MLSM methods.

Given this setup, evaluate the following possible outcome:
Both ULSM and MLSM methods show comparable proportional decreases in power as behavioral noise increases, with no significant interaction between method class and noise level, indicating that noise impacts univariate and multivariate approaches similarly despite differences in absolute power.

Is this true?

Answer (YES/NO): NO